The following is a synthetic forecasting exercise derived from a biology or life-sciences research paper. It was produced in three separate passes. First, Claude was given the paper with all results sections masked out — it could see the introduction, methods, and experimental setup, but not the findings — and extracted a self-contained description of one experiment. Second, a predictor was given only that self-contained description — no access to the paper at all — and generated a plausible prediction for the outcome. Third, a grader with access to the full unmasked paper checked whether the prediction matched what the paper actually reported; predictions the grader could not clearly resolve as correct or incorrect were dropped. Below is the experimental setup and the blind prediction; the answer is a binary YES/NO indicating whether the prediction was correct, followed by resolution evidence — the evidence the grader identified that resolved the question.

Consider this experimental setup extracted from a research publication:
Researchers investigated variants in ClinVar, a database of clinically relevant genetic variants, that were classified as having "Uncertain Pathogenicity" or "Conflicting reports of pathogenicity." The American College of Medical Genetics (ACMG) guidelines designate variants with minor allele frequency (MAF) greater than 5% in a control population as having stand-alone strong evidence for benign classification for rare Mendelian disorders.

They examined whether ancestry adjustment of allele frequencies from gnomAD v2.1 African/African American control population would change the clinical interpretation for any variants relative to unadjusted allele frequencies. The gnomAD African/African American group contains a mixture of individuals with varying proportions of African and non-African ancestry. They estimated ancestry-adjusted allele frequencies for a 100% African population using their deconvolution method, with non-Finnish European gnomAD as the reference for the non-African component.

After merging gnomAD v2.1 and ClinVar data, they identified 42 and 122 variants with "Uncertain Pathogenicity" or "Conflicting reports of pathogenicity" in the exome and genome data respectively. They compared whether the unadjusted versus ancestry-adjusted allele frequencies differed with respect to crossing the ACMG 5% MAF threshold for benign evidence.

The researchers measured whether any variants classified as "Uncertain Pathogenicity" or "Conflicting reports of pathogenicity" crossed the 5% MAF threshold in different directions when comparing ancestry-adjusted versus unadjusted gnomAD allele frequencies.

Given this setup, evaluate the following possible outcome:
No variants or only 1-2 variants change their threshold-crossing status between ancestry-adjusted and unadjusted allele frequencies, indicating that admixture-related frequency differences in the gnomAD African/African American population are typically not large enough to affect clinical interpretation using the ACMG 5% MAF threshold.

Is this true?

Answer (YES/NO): NO